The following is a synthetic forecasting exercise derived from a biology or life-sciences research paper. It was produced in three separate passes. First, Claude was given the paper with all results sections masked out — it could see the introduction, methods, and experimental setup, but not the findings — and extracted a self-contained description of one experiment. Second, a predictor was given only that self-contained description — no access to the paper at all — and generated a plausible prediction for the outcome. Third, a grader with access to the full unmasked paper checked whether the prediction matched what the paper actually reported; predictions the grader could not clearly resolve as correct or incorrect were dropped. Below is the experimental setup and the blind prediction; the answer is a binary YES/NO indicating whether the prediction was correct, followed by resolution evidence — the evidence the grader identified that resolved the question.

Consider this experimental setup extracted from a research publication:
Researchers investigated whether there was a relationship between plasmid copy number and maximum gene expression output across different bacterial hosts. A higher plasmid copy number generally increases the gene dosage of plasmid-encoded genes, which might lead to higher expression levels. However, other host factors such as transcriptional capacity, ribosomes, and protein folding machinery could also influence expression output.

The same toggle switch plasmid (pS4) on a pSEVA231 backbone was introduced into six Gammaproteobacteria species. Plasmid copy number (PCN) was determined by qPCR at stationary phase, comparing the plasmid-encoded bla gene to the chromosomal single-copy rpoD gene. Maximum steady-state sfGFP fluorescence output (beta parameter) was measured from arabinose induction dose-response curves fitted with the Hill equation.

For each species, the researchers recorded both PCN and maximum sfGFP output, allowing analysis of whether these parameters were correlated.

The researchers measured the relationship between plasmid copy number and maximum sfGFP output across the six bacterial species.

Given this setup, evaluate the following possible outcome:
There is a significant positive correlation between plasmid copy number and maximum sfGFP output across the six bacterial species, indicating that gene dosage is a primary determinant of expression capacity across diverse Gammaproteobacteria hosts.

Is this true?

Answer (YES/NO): NO